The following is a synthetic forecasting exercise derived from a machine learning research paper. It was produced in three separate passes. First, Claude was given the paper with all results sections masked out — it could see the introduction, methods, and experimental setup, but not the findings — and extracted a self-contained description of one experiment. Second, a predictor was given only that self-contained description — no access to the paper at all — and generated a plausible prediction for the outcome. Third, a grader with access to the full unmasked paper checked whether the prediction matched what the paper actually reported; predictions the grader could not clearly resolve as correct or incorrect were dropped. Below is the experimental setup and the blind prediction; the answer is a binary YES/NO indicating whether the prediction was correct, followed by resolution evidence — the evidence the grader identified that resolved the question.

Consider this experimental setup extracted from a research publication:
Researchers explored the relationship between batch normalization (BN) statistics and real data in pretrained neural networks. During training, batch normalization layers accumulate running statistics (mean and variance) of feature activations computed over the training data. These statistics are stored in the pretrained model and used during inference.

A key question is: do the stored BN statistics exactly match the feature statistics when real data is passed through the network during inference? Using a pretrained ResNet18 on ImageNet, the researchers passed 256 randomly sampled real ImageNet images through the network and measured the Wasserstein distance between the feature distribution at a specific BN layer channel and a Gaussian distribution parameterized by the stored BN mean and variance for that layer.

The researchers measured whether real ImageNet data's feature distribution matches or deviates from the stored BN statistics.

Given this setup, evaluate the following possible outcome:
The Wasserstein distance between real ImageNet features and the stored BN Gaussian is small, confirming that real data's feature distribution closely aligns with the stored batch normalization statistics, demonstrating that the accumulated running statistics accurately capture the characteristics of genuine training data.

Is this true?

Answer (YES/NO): NO